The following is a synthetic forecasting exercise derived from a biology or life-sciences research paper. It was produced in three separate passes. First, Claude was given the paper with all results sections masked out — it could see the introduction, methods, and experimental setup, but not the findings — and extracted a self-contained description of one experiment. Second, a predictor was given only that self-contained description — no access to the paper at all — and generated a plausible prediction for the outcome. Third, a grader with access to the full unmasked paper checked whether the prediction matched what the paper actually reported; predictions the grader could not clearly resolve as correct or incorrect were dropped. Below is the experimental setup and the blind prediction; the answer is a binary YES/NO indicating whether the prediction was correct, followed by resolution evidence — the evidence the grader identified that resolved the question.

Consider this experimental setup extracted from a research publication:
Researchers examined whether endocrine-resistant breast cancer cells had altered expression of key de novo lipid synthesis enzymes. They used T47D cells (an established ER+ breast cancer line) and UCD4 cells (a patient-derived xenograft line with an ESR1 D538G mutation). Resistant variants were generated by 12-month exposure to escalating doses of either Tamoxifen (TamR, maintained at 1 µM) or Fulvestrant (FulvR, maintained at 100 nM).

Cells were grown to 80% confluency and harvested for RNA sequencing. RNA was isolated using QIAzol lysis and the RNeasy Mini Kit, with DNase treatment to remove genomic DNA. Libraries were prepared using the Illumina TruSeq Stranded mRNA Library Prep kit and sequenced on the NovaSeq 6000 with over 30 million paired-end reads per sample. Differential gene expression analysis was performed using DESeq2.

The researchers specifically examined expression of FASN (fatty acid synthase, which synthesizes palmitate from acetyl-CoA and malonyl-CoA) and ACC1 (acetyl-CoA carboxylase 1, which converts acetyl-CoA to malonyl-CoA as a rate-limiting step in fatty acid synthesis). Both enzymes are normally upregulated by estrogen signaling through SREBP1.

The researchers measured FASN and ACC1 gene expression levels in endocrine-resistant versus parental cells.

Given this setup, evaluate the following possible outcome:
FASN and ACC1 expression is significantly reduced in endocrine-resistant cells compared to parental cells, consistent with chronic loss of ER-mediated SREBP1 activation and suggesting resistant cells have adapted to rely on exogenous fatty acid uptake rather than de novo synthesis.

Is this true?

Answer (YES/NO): NO